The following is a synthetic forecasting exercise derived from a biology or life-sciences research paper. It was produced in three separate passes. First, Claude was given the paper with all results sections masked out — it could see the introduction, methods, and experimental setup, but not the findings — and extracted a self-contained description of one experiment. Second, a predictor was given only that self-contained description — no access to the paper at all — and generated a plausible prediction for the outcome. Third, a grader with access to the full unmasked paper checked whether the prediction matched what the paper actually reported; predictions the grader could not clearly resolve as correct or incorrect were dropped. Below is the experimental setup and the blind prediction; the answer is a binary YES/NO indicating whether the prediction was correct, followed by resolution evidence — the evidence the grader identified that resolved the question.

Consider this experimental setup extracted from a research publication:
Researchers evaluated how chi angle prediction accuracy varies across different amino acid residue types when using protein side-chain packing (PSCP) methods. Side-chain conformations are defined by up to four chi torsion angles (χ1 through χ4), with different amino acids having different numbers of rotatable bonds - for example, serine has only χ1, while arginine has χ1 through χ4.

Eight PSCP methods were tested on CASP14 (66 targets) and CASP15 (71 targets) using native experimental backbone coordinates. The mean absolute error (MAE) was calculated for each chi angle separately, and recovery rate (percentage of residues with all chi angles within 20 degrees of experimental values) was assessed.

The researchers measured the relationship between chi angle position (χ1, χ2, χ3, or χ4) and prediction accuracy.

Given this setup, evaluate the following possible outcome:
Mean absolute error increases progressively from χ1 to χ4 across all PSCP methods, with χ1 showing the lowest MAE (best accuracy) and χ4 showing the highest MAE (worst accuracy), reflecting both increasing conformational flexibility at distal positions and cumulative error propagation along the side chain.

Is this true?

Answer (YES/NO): NO